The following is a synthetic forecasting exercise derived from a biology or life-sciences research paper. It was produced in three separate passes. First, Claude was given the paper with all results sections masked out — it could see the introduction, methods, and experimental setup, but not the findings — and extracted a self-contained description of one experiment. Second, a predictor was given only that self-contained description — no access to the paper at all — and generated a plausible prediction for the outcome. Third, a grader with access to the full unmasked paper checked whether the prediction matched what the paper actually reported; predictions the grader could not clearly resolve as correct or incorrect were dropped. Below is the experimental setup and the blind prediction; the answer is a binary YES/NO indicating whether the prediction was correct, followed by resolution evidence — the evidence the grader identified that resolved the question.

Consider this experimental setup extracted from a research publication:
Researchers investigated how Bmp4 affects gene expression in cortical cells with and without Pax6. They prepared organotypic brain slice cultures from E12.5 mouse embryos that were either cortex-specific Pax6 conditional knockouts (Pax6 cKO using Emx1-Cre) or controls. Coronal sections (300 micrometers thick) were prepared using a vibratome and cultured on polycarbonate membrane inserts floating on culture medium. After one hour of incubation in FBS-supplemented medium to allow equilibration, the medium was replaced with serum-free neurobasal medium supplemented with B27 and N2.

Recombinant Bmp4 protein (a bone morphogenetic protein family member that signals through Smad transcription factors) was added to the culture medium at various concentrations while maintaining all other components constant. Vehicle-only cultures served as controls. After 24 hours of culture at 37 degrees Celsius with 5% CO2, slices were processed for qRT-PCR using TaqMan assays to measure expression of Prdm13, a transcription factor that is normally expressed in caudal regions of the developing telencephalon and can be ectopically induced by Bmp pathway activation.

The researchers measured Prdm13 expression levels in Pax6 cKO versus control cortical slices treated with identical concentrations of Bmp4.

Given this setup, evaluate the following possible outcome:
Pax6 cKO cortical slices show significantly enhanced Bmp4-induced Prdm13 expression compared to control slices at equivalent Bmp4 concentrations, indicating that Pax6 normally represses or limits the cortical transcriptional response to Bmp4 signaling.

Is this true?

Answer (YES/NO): NO